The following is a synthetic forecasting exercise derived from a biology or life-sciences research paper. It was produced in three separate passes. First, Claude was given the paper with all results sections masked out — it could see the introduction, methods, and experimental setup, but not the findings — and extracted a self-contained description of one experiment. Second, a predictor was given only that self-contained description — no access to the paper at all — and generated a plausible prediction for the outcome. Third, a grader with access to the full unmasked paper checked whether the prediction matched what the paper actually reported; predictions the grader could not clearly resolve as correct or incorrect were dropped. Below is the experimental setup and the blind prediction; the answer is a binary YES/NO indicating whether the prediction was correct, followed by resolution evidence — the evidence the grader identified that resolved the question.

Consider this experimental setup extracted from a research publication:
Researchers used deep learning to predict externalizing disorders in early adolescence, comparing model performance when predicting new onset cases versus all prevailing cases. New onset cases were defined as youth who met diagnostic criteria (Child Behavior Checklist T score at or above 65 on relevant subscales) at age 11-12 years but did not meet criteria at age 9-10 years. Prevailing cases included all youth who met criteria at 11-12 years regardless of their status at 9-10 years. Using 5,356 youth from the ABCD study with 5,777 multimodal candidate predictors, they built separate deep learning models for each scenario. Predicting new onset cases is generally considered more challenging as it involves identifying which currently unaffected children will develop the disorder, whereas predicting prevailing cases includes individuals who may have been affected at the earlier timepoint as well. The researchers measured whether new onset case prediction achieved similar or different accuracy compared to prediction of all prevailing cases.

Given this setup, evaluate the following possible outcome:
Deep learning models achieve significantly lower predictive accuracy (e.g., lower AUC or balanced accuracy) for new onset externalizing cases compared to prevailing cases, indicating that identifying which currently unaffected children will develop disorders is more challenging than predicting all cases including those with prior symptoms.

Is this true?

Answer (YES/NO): NO